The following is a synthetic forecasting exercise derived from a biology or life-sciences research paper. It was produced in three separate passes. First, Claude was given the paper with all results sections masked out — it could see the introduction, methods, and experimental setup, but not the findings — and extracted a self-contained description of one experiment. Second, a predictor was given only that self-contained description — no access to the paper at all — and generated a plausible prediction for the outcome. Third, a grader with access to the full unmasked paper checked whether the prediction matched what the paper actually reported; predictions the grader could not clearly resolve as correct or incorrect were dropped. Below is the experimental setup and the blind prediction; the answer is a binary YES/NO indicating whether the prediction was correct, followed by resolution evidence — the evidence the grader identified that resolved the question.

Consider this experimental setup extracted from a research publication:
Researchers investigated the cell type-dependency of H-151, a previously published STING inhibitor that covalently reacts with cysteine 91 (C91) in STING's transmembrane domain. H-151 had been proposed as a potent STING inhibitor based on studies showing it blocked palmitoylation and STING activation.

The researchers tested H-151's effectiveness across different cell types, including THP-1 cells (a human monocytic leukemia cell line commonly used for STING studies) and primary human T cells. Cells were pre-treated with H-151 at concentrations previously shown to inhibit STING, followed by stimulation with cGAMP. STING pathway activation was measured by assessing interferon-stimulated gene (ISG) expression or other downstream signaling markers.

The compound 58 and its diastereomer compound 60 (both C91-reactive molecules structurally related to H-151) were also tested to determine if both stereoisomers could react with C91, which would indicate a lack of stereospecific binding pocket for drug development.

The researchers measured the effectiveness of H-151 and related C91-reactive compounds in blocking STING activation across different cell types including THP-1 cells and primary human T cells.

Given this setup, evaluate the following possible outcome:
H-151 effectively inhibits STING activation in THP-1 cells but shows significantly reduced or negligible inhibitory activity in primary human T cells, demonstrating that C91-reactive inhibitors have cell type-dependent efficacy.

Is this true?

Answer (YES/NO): YES